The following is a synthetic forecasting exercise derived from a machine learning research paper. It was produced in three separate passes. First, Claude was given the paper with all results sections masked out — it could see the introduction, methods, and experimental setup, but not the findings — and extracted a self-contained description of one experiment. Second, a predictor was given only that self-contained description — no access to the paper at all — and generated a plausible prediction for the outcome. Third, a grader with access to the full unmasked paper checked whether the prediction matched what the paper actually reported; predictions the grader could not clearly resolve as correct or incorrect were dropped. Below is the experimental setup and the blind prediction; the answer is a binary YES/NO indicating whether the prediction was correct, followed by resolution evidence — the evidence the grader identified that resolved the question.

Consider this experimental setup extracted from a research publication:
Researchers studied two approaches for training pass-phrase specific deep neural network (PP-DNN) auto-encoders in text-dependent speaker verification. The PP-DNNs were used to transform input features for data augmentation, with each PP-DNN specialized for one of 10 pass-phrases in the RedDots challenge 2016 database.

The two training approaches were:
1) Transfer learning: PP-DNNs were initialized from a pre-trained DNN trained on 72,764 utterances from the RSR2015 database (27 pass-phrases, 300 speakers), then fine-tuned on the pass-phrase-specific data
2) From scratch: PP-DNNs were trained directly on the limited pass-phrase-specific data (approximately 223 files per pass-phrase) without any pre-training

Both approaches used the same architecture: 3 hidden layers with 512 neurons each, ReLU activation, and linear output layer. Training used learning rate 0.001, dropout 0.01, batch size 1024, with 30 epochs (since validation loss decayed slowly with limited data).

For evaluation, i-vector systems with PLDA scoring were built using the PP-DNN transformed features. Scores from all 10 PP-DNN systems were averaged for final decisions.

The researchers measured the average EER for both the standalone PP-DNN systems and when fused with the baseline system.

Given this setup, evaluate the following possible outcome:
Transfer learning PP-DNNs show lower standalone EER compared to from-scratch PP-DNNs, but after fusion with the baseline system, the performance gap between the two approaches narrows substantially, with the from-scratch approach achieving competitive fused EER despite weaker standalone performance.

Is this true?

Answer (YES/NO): NO